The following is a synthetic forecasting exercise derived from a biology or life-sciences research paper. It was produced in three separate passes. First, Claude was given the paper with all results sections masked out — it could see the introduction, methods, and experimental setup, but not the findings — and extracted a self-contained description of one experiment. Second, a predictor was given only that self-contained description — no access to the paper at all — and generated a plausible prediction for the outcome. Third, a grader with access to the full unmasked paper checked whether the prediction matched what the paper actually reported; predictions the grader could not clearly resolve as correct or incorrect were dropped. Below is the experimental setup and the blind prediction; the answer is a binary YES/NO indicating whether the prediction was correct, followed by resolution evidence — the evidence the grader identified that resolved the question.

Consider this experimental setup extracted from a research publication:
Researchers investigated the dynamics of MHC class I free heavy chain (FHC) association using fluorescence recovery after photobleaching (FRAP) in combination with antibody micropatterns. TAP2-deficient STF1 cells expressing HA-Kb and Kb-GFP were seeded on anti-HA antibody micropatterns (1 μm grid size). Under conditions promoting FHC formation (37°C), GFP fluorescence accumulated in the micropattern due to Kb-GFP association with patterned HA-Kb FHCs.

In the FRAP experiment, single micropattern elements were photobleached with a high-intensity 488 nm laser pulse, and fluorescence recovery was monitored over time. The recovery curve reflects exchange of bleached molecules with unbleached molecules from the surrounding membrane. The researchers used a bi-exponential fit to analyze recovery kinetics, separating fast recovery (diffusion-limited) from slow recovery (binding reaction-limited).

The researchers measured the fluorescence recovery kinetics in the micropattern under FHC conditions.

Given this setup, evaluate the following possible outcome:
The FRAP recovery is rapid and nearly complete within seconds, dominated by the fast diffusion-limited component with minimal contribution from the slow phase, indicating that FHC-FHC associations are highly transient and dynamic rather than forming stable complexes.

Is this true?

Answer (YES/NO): NO